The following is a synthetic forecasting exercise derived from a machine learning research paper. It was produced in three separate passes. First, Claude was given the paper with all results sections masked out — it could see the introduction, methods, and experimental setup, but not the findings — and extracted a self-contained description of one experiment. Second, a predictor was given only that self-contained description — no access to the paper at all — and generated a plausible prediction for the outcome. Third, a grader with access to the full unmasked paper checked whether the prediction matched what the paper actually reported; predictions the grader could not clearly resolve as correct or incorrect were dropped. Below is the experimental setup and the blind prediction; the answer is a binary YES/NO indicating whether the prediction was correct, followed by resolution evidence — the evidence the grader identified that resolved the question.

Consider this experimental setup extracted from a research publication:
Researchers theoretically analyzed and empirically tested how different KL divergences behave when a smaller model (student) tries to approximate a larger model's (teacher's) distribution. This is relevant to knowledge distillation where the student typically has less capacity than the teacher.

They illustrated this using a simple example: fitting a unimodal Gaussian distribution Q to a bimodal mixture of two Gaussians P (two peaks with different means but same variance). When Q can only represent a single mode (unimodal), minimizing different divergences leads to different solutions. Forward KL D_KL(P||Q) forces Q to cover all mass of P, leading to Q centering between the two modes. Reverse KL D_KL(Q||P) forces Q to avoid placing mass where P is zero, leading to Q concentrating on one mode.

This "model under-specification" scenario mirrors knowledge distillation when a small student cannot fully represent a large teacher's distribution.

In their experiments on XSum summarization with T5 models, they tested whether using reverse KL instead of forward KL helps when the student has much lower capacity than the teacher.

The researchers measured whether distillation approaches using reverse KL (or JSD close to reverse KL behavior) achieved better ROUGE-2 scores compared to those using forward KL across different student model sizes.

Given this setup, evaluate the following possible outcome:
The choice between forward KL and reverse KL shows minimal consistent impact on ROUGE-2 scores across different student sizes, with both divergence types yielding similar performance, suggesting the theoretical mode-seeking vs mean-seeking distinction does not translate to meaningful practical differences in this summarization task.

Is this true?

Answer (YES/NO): NO